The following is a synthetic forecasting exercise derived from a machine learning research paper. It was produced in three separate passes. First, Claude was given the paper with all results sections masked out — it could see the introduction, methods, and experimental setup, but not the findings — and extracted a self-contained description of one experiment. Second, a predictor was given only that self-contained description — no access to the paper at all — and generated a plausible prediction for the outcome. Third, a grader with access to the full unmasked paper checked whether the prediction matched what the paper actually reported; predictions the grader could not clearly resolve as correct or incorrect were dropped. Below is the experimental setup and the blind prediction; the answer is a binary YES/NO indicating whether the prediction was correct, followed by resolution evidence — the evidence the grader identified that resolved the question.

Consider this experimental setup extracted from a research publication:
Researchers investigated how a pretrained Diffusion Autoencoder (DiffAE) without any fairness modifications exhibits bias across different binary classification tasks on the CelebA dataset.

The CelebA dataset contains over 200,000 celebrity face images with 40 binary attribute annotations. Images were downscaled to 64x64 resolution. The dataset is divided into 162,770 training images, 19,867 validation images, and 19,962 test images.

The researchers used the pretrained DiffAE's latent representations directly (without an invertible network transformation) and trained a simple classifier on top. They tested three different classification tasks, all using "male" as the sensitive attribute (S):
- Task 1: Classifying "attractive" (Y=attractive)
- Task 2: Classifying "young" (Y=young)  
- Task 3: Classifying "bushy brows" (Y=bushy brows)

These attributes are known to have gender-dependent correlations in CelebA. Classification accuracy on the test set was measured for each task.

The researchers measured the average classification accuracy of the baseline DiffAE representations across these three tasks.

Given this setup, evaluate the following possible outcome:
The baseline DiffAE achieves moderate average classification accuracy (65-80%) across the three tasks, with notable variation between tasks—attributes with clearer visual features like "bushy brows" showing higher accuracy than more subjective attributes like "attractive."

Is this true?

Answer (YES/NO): NO